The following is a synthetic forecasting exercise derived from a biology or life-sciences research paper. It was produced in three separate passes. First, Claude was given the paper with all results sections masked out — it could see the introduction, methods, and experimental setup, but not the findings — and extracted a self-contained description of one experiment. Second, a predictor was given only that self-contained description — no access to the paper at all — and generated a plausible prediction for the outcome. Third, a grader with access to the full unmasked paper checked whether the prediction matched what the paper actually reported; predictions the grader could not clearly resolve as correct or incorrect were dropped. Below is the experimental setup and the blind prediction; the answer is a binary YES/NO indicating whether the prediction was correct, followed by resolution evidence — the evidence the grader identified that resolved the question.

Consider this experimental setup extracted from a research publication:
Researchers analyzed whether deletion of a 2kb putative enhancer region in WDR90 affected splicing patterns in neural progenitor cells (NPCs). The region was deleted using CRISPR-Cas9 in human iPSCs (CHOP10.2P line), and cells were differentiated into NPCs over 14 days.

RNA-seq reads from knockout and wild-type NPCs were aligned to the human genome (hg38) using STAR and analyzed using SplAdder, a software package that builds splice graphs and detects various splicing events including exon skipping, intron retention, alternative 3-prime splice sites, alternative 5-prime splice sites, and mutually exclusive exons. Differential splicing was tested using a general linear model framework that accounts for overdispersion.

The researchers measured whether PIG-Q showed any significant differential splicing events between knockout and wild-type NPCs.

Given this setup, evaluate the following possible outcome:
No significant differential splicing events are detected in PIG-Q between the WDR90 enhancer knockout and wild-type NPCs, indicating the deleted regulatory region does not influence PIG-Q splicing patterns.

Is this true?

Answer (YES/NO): NO